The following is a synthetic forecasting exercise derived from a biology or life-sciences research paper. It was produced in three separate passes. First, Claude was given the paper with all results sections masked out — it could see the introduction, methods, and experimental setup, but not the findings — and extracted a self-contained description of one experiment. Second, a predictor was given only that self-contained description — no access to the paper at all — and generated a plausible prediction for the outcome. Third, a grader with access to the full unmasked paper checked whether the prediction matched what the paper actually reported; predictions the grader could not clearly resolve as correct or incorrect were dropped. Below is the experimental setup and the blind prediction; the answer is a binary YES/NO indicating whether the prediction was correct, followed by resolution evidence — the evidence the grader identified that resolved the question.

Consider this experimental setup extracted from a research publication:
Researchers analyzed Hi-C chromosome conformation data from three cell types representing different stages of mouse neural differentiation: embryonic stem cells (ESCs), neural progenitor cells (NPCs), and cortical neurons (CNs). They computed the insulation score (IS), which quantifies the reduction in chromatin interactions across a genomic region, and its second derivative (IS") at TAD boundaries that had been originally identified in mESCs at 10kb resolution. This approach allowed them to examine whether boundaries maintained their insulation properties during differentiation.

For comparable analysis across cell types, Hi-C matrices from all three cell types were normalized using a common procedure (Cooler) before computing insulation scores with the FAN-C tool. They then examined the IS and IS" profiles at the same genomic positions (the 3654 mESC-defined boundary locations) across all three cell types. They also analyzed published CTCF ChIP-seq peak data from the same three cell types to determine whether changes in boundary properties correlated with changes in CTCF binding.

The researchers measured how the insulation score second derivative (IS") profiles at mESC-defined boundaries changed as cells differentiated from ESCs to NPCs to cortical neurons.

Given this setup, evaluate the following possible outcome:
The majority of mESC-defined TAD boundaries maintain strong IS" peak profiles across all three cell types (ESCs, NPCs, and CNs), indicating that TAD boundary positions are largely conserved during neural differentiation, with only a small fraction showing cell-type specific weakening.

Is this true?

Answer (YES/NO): YES